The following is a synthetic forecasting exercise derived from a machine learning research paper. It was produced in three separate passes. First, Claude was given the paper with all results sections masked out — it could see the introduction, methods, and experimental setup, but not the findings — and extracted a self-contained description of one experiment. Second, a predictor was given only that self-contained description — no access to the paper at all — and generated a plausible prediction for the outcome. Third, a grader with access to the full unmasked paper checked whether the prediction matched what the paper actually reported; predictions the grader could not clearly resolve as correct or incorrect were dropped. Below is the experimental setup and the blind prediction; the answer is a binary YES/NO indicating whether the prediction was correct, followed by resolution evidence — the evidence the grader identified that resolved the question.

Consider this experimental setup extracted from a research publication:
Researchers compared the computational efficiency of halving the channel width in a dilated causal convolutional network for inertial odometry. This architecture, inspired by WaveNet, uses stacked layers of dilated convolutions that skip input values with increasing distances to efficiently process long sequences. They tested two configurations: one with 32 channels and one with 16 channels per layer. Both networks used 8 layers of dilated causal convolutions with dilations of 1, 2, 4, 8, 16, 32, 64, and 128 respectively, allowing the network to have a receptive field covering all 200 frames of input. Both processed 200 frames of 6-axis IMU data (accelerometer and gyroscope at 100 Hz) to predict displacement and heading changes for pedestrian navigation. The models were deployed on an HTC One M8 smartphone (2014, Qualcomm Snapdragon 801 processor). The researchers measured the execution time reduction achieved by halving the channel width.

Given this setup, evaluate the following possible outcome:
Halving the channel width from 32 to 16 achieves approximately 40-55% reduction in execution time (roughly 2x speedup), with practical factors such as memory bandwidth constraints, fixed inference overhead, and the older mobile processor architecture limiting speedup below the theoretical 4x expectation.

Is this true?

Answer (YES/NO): NO